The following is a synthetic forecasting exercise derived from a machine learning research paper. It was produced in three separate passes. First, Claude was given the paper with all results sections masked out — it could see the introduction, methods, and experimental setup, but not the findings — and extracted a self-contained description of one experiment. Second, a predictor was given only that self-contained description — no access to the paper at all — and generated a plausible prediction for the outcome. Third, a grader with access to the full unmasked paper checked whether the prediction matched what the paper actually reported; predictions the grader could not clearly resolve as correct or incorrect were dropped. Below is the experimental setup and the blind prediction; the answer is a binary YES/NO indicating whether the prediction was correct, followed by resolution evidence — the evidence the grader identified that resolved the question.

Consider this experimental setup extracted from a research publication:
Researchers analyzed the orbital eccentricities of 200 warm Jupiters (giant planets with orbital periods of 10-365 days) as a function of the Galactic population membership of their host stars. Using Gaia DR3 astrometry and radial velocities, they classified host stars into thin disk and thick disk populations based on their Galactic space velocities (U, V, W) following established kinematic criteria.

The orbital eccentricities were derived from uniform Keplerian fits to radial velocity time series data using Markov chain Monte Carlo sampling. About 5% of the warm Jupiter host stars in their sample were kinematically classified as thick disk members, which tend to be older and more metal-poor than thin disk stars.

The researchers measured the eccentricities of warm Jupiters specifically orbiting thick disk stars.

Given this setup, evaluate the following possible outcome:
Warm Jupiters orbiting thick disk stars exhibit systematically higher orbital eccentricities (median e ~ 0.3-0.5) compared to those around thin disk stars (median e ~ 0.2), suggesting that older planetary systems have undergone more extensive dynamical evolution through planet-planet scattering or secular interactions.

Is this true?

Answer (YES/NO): NO